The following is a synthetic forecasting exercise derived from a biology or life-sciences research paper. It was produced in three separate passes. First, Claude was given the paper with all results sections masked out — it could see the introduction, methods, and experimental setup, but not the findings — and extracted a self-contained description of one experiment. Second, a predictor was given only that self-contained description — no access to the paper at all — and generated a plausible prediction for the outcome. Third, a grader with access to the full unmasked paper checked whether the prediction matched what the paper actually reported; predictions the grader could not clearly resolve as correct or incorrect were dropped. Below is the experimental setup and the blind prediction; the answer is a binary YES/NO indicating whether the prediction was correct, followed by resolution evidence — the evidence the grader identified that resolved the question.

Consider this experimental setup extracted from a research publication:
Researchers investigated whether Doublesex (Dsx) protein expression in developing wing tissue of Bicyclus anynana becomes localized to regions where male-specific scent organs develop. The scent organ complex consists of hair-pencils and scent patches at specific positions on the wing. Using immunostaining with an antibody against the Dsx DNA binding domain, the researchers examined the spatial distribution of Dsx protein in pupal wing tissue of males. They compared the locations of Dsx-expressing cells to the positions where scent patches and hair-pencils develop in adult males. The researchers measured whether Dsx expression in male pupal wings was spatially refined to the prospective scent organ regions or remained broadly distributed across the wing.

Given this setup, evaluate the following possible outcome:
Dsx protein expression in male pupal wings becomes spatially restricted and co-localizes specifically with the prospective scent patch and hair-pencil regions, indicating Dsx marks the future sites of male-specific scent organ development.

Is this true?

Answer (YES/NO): YES